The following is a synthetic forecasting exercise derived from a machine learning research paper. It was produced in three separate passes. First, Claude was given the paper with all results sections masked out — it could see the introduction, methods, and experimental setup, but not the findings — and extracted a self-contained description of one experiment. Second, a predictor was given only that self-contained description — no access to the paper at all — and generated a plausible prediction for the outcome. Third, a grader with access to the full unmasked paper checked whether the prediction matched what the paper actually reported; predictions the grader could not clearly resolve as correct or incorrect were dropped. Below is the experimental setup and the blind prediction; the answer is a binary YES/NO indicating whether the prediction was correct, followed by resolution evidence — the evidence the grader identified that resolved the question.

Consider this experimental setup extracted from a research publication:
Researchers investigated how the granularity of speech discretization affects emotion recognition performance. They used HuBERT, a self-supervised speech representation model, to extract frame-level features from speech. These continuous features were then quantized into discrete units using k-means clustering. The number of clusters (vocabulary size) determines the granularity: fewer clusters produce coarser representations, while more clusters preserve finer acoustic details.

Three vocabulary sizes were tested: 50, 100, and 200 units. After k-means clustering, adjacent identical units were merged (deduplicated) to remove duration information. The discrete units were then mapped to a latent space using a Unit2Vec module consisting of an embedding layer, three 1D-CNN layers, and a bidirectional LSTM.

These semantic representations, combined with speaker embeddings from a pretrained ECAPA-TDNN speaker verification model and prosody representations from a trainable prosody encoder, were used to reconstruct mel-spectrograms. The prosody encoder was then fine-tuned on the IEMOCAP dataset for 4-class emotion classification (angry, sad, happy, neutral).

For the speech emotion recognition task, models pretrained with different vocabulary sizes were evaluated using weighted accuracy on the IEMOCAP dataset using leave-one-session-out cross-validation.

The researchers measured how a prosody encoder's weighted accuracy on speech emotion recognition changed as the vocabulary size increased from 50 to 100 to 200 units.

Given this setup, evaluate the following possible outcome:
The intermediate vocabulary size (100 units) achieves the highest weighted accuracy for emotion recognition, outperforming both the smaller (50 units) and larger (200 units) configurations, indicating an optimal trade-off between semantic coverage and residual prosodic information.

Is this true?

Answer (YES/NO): NO